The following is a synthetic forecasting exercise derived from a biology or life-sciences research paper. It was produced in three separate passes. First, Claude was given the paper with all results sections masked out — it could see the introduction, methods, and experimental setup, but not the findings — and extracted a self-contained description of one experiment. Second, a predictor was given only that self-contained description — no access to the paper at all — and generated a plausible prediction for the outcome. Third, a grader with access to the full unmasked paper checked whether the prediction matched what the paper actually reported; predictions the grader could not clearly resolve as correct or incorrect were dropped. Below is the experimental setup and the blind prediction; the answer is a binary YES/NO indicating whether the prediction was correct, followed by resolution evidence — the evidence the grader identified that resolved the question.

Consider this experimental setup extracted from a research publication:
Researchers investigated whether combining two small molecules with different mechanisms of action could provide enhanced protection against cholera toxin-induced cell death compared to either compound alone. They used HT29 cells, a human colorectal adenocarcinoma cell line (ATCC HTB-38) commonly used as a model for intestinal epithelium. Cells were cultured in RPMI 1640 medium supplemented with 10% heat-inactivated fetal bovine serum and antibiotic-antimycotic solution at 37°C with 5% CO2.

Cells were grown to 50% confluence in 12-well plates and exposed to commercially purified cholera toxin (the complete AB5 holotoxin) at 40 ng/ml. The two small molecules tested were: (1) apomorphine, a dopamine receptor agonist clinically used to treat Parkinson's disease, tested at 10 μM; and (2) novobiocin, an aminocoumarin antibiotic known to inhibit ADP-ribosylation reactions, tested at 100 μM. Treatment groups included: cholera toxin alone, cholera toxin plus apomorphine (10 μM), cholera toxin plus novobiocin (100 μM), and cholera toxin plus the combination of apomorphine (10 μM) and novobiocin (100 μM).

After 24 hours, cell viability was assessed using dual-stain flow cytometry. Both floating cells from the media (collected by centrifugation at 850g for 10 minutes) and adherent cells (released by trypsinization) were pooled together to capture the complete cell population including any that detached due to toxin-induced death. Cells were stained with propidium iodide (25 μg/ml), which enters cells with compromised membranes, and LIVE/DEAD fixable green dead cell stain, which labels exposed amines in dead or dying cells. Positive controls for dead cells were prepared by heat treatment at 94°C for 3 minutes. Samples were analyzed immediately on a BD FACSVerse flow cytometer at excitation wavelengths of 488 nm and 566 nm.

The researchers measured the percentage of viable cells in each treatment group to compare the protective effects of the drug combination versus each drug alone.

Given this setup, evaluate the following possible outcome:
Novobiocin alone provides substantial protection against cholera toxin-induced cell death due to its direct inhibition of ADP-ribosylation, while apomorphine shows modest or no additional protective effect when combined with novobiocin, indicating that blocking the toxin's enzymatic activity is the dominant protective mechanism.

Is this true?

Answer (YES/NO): NO